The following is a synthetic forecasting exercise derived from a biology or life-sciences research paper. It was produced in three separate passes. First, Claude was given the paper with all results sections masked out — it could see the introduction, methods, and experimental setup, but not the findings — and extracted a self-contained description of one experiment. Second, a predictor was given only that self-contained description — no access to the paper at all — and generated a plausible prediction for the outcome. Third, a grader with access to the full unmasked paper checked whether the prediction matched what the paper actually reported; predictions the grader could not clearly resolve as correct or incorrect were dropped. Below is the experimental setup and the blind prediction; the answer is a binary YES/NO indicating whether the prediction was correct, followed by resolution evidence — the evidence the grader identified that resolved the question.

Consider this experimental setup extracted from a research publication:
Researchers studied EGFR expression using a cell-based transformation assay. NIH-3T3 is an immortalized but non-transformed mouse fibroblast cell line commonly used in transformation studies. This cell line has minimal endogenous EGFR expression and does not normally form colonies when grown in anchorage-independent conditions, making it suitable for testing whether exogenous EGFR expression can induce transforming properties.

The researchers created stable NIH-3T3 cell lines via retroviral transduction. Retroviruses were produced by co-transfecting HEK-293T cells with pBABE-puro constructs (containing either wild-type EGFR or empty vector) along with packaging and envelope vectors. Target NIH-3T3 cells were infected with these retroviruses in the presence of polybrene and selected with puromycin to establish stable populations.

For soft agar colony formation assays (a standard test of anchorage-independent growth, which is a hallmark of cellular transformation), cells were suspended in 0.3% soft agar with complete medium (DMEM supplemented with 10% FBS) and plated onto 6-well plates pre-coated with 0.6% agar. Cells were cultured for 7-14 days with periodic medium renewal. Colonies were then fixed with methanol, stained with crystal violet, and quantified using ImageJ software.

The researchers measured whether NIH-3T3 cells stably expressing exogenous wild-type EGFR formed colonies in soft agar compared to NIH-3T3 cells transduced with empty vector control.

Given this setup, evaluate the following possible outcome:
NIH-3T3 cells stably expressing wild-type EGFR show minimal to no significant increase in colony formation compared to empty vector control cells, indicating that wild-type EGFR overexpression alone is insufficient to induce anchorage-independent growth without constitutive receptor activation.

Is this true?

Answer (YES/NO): YES